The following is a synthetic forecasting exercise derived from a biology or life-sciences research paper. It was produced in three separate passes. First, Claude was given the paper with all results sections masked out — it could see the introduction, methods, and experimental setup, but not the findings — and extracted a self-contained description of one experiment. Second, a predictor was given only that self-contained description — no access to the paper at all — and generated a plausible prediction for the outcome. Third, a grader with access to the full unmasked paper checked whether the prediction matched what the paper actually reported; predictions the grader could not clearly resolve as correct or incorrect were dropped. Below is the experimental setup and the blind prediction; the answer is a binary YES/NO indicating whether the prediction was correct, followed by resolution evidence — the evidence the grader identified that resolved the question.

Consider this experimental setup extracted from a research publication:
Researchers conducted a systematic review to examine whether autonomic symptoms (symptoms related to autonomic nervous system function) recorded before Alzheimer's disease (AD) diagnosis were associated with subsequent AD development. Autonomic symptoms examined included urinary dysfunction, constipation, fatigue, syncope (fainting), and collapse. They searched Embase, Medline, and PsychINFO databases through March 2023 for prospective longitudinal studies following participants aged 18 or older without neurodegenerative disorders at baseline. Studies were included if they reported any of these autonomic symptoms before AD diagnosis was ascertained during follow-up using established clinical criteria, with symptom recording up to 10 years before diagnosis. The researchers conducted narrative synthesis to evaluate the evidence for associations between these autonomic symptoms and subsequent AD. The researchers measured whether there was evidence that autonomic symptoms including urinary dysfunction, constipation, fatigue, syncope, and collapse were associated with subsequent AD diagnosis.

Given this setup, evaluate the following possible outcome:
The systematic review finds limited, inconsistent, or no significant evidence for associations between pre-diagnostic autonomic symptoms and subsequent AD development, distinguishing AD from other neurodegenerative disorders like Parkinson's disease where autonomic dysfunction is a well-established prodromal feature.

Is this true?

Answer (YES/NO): NO